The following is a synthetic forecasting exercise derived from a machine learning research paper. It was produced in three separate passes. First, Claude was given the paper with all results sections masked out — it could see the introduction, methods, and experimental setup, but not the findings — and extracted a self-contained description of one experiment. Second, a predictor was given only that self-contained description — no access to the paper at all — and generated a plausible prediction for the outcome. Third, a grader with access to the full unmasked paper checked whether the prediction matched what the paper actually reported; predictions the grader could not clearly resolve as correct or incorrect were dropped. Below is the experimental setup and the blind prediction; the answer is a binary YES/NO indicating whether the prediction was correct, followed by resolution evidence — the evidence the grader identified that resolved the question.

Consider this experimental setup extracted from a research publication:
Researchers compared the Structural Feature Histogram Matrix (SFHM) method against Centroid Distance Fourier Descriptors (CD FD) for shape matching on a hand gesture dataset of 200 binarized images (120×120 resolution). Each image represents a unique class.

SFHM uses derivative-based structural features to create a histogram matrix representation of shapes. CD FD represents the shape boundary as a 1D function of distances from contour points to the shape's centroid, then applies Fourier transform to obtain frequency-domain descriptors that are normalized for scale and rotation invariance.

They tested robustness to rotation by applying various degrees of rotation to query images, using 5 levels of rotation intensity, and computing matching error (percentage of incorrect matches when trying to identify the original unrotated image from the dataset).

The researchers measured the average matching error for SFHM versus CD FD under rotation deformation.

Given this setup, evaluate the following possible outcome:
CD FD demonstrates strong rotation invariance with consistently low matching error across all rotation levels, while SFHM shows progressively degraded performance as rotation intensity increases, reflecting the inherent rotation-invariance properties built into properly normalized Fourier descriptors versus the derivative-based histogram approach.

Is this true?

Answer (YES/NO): NO